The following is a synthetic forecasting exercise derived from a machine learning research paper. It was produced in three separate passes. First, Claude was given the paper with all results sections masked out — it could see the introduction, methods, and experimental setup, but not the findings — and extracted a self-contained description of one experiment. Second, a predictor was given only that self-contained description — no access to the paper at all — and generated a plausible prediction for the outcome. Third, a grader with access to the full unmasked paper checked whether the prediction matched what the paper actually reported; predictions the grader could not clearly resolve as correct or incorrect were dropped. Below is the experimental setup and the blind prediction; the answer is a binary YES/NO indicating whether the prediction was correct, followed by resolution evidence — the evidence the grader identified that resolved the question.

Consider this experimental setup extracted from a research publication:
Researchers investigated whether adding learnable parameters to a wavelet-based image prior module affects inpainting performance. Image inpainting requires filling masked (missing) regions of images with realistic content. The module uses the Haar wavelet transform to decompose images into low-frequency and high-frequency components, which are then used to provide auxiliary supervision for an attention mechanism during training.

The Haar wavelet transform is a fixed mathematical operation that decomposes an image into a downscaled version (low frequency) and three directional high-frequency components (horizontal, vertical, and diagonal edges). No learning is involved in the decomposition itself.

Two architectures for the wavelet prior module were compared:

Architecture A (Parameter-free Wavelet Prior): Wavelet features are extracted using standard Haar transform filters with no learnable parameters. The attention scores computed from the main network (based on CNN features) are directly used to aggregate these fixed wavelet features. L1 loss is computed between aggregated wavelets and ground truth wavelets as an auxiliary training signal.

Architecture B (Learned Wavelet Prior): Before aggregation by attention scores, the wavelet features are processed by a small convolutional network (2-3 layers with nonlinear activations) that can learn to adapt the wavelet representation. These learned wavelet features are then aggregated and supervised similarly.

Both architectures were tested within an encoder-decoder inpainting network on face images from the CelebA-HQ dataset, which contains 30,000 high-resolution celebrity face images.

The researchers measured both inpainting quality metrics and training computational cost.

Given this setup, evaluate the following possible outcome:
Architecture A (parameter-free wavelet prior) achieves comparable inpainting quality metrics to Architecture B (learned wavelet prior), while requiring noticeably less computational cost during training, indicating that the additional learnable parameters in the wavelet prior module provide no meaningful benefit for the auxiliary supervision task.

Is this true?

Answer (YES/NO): NO